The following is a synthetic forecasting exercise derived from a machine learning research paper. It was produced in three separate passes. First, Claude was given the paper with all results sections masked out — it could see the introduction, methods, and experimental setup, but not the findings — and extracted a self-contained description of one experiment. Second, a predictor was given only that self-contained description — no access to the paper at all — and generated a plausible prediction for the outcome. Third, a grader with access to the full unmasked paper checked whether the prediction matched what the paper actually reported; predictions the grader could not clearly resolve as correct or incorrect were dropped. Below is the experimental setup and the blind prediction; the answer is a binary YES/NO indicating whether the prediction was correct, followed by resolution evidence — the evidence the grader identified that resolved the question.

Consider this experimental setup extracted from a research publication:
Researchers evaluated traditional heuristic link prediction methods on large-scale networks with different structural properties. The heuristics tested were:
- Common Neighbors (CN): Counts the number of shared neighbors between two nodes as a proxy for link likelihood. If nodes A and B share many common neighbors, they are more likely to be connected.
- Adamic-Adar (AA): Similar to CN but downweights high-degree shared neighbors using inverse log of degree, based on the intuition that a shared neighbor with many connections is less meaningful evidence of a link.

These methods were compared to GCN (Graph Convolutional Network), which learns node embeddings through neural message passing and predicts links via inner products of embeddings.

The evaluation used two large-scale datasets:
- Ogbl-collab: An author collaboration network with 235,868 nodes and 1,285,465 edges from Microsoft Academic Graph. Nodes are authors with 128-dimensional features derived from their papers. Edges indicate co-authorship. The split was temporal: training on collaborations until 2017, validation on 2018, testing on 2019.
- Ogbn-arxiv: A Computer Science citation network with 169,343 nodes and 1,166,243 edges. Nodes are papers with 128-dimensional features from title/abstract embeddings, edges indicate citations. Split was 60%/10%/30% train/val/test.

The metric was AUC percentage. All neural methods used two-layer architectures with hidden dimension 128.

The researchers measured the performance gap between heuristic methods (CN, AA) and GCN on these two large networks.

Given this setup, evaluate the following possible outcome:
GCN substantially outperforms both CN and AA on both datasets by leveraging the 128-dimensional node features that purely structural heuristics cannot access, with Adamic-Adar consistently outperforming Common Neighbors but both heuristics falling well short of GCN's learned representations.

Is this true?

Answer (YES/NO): NO